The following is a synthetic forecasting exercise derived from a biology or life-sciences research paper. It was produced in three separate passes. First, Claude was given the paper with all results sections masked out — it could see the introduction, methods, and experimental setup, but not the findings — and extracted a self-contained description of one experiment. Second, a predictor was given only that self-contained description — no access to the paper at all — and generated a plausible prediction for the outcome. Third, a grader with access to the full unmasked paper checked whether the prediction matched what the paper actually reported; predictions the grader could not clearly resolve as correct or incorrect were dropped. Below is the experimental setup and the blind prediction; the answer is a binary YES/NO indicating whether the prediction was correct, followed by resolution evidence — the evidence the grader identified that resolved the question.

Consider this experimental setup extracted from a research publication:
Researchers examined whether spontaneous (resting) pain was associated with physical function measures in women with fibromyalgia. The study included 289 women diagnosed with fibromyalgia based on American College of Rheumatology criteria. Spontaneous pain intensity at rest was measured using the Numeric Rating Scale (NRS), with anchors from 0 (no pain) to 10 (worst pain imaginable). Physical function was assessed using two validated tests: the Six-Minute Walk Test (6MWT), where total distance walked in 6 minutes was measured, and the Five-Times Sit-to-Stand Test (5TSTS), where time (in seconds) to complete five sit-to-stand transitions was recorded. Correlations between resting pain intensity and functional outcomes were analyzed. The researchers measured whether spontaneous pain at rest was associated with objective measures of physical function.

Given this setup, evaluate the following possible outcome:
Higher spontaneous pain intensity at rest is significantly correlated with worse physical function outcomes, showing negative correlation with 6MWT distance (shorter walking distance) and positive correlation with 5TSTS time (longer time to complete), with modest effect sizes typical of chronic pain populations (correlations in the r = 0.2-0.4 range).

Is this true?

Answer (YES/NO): NO